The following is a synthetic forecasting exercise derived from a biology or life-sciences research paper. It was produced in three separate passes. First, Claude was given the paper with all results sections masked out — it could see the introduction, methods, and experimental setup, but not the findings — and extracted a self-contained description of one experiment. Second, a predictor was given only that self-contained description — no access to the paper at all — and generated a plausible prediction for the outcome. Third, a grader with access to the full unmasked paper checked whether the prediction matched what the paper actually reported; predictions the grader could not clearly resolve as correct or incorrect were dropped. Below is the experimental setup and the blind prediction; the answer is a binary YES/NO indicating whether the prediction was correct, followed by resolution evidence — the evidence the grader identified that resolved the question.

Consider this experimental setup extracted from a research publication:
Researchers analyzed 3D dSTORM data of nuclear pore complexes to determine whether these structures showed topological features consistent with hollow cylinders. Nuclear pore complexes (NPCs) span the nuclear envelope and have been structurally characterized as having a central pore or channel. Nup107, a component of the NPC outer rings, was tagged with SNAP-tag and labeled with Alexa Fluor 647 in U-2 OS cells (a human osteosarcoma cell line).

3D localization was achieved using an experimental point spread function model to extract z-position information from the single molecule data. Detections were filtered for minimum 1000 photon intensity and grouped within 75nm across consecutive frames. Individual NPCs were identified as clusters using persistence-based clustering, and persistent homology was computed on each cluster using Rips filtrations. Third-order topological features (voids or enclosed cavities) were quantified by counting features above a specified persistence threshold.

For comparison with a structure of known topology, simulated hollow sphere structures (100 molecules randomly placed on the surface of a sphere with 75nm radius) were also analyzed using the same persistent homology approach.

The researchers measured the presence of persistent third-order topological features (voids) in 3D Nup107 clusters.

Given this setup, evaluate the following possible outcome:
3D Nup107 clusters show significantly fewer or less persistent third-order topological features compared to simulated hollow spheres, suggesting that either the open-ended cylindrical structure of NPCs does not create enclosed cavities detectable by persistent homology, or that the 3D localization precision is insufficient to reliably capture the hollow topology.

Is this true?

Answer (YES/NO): YES